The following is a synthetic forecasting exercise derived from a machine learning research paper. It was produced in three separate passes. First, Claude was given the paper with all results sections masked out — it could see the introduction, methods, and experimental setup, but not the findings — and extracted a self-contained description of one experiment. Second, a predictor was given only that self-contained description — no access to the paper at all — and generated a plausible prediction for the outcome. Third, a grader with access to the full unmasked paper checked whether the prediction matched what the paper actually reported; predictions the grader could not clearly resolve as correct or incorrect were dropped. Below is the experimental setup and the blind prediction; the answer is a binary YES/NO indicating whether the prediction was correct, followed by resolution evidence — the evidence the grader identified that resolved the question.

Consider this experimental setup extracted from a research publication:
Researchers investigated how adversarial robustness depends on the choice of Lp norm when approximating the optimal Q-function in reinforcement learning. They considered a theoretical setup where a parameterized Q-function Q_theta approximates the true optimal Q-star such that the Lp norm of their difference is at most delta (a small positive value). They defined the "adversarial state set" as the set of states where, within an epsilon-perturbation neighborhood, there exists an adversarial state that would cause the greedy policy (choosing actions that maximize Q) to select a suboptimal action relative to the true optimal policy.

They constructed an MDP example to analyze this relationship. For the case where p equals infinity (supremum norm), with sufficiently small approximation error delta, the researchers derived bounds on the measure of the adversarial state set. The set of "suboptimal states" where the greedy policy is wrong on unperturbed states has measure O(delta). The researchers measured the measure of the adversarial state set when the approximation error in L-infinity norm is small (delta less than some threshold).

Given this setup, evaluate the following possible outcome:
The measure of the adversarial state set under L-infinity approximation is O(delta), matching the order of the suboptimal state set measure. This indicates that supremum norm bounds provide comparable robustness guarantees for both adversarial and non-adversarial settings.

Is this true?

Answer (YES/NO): NO